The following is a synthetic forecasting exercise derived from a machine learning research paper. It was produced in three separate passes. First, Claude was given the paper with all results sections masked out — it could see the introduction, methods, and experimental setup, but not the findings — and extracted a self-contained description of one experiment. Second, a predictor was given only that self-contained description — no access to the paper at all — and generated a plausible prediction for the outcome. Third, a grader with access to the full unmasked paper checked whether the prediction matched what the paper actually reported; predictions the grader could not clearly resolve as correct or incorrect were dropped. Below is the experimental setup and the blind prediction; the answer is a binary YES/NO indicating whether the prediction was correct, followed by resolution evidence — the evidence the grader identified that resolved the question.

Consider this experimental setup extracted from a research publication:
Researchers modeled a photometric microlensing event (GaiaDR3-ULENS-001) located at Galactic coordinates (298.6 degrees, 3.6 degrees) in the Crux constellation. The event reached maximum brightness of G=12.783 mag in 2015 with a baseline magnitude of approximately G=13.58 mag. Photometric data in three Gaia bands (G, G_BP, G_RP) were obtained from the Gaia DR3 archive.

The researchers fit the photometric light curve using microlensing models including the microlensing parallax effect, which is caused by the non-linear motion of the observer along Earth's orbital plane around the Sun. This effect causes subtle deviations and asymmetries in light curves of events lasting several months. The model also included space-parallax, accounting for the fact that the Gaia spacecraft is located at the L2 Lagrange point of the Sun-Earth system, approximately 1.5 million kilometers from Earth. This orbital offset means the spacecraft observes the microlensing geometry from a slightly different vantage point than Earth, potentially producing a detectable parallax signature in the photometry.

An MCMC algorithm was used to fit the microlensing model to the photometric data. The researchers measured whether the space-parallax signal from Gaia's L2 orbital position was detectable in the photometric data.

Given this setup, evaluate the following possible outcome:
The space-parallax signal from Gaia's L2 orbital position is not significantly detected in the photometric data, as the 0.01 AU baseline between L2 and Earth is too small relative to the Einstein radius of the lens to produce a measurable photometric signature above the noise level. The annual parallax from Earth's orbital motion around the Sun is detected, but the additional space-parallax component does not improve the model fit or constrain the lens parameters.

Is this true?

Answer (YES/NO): YES